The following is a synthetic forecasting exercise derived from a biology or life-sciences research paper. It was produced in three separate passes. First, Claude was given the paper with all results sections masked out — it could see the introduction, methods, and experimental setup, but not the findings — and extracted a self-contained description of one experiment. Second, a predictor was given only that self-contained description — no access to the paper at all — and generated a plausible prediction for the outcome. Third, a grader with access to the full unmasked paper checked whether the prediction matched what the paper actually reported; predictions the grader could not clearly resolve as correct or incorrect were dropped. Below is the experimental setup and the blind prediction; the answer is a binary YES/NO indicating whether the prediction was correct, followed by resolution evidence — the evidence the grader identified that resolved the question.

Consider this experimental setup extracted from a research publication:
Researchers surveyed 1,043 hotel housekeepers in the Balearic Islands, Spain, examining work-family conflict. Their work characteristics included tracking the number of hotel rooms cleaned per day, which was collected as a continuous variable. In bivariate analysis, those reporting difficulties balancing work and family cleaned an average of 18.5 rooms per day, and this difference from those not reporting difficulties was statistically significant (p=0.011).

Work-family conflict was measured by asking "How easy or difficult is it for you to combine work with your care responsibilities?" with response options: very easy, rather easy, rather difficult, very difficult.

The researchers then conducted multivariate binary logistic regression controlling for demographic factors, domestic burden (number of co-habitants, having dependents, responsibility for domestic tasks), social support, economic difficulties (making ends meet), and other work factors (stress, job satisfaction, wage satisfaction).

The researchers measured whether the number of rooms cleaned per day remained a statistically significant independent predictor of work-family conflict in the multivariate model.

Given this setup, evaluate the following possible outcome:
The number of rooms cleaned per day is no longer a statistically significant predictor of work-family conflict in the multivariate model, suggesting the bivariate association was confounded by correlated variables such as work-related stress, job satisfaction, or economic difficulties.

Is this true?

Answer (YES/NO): YES